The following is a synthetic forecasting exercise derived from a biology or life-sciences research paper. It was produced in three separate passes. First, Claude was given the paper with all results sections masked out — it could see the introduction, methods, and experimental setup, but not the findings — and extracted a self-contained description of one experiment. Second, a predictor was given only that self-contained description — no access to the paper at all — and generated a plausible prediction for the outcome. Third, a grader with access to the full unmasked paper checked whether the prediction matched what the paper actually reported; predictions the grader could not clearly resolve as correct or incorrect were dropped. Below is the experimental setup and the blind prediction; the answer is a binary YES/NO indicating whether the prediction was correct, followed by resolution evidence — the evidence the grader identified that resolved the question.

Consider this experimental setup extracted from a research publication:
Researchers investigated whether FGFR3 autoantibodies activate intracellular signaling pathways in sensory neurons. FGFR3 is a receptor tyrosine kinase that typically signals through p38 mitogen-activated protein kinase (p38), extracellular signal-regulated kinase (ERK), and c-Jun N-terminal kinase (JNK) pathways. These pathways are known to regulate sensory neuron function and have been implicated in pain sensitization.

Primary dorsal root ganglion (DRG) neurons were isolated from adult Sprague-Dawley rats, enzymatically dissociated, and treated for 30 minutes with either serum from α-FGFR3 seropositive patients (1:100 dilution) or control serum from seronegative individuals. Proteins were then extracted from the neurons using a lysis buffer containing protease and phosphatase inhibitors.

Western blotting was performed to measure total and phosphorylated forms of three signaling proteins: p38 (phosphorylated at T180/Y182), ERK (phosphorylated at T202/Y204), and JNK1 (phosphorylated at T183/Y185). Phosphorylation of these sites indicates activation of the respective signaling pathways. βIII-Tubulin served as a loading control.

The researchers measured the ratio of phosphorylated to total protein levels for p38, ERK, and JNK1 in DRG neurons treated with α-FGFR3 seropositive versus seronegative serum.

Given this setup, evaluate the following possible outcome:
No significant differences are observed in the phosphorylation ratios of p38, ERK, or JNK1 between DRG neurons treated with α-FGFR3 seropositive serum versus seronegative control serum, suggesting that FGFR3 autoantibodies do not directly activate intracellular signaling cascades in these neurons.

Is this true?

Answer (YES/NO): NO